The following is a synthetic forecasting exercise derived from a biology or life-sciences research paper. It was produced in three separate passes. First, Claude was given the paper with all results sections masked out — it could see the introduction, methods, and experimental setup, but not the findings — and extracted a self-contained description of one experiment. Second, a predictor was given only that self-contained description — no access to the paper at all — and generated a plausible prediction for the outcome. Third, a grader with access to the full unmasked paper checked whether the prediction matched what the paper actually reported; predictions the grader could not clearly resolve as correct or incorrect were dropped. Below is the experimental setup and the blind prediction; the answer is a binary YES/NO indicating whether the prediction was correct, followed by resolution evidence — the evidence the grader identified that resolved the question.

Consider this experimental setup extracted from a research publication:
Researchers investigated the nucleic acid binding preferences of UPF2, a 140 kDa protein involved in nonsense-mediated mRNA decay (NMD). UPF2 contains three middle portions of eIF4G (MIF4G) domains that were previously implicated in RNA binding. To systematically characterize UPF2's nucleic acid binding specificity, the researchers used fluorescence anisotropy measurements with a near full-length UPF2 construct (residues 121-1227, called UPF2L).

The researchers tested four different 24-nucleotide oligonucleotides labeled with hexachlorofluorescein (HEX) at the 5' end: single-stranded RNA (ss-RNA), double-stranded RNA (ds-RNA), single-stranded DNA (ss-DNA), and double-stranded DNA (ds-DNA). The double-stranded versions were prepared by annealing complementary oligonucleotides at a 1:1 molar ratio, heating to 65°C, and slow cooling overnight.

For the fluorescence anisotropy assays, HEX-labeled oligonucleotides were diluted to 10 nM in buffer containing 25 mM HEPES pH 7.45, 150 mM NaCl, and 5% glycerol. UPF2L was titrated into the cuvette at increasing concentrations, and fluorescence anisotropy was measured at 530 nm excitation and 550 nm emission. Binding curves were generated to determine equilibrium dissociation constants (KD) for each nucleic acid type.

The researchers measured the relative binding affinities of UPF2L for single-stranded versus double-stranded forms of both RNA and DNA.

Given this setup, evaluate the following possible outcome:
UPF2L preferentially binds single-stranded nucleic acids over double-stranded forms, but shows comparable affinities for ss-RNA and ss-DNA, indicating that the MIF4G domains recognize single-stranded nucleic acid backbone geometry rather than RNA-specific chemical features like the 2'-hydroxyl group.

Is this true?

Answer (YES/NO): NO